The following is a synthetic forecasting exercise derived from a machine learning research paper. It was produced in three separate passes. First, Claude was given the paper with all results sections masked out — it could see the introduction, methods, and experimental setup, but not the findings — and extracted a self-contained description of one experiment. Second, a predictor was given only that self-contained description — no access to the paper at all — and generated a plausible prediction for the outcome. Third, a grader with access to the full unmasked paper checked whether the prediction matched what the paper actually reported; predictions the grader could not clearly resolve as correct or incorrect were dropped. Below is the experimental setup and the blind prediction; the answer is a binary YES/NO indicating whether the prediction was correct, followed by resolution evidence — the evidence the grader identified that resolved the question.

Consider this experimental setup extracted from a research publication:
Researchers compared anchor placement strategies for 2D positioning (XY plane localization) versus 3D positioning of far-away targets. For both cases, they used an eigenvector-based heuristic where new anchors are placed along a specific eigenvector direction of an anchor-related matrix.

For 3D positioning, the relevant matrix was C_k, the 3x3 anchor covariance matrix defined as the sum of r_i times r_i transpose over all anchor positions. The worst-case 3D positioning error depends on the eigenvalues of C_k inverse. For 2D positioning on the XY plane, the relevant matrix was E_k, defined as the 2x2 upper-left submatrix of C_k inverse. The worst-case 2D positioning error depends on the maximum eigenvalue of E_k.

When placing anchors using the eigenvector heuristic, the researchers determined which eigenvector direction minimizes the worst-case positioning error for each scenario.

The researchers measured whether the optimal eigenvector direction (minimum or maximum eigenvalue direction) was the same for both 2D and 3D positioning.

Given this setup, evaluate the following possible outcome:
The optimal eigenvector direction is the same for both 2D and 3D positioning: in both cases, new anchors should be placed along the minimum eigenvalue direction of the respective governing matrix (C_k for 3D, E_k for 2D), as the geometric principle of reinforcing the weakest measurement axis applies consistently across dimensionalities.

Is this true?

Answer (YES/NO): NO